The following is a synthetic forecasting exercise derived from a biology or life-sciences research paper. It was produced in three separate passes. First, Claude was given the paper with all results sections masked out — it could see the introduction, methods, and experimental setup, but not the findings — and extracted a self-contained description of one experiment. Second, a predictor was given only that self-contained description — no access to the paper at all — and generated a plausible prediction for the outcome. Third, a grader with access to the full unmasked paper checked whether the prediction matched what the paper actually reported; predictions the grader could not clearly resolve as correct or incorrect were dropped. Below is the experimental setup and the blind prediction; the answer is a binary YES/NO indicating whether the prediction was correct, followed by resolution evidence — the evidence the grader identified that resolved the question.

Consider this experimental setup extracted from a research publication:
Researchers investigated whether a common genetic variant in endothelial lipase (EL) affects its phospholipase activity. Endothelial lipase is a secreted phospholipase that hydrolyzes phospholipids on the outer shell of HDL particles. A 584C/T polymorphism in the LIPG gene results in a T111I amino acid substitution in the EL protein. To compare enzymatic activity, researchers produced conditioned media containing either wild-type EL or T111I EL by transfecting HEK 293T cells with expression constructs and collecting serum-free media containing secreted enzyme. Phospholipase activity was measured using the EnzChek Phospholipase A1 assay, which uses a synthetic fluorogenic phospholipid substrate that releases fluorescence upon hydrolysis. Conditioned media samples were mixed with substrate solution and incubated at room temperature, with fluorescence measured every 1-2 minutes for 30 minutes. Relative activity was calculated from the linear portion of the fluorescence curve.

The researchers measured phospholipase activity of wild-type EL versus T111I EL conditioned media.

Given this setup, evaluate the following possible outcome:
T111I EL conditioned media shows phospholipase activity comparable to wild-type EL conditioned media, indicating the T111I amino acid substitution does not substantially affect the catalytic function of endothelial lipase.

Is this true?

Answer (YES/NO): YES